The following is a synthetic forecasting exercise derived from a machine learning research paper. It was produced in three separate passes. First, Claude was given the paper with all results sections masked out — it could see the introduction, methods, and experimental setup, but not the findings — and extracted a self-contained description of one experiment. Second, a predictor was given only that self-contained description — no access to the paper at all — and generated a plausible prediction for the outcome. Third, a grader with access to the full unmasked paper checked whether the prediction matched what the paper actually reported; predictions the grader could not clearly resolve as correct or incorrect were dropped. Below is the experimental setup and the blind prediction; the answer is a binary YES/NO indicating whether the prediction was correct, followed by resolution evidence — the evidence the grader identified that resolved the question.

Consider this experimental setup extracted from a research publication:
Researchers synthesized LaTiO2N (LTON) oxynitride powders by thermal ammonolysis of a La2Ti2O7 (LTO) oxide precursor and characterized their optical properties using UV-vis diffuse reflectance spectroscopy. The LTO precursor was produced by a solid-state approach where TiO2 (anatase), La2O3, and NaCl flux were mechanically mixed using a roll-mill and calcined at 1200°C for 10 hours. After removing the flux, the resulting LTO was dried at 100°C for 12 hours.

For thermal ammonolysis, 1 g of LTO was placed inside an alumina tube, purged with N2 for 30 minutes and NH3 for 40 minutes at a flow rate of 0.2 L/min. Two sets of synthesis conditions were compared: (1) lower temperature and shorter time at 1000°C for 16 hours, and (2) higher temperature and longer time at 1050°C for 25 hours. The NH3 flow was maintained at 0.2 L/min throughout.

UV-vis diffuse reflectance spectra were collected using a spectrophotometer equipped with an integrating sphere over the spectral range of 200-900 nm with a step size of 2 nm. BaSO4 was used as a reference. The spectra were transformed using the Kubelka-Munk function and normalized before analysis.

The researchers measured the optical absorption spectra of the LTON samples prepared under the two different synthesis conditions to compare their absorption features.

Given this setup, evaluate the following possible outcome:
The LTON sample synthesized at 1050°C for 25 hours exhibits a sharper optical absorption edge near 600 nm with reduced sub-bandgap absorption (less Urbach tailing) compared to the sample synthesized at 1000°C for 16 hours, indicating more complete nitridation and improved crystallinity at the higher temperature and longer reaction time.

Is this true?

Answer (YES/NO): NO